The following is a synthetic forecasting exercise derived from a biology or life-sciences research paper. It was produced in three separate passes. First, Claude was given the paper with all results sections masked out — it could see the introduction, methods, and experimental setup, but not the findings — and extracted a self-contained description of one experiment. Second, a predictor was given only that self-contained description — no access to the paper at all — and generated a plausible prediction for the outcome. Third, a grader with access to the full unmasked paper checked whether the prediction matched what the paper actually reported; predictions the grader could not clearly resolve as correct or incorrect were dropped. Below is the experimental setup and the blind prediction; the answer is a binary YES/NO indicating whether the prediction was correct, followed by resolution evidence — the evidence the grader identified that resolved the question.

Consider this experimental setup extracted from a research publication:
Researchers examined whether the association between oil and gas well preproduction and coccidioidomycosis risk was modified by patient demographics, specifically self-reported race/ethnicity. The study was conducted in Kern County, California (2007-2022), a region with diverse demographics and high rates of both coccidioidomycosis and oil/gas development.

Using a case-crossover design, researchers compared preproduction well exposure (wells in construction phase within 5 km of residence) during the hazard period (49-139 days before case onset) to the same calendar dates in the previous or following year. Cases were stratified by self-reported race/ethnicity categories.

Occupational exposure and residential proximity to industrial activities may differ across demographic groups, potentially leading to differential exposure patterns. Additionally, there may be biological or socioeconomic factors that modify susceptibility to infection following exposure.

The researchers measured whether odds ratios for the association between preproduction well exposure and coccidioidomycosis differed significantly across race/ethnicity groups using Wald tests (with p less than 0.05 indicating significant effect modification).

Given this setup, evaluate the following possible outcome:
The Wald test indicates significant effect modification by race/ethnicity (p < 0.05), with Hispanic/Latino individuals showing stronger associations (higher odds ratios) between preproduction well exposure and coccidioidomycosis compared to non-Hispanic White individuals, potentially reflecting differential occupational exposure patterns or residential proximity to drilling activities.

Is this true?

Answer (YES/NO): NO